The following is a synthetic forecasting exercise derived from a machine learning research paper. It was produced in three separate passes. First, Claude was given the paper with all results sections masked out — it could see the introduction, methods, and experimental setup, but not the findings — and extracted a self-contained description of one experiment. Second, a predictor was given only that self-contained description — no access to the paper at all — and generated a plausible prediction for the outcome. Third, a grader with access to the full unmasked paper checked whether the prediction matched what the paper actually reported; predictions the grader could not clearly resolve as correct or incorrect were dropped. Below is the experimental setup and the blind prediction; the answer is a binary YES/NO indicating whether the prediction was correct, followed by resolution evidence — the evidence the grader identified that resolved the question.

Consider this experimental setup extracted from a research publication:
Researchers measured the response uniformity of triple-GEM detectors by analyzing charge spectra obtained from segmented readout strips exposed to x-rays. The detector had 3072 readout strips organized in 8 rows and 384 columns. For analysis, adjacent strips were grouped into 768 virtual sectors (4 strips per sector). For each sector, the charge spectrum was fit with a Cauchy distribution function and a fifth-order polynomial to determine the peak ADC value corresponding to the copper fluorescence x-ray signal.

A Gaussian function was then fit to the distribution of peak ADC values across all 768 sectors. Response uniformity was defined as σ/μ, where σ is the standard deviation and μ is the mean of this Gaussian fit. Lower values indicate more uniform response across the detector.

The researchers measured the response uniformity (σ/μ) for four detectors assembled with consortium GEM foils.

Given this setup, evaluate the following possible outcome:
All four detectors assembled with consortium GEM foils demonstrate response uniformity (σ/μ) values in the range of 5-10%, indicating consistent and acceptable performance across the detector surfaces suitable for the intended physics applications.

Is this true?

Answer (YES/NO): NO